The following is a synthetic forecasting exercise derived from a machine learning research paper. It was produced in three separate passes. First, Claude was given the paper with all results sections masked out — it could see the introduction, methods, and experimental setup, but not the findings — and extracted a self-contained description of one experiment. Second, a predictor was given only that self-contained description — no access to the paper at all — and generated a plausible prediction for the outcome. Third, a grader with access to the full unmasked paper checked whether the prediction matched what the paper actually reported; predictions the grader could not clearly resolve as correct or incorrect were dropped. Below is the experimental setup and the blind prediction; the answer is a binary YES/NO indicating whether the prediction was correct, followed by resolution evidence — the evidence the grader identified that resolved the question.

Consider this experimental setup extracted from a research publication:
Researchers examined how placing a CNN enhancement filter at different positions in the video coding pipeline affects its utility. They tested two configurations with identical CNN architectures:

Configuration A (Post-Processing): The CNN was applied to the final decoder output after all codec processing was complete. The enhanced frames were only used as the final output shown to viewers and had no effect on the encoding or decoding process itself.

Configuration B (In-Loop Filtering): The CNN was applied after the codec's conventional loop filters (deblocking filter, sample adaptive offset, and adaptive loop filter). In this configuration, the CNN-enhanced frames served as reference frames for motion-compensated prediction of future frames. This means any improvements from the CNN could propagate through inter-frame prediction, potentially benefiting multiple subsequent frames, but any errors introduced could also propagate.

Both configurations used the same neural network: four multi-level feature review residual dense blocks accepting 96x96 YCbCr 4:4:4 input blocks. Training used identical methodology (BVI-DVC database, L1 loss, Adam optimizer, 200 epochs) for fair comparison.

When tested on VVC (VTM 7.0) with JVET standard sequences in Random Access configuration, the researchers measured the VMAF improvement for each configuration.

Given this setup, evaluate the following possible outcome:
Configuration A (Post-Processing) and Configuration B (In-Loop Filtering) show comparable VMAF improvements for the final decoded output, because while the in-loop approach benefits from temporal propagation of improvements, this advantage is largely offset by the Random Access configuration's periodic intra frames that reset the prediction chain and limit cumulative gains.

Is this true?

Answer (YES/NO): NO